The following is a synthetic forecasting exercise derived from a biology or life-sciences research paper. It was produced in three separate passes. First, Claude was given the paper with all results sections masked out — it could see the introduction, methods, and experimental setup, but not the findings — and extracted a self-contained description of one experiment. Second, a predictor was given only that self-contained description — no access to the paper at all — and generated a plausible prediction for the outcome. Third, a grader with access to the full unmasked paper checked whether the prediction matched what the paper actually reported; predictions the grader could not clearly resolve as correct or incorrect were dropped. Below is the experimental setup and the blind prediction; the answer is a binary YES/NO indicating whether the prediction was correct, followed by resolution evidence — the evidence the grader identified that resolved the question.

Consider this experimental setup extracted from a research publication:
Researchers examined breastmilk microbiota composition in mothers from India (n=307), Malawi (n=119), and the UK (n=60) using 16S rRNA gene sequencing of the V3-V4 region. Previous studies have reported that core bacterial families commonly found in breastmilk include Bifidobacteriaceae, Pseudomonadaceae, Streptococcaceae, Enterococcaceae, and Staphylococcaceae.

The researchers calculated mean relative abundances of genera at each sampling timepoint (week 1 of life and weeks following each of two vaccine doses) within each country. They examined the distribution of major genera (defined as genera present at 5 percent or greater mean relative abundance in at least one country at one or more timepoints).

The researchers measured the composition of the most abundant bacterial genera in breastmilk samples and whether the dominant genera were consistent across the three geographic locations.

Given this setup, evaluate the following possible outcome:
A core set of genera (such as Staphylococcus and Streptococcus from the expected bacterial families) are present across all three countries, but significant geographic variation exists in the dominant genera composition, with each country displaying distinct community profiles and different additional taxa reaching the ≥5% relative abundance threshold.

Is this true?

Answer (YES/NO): YES